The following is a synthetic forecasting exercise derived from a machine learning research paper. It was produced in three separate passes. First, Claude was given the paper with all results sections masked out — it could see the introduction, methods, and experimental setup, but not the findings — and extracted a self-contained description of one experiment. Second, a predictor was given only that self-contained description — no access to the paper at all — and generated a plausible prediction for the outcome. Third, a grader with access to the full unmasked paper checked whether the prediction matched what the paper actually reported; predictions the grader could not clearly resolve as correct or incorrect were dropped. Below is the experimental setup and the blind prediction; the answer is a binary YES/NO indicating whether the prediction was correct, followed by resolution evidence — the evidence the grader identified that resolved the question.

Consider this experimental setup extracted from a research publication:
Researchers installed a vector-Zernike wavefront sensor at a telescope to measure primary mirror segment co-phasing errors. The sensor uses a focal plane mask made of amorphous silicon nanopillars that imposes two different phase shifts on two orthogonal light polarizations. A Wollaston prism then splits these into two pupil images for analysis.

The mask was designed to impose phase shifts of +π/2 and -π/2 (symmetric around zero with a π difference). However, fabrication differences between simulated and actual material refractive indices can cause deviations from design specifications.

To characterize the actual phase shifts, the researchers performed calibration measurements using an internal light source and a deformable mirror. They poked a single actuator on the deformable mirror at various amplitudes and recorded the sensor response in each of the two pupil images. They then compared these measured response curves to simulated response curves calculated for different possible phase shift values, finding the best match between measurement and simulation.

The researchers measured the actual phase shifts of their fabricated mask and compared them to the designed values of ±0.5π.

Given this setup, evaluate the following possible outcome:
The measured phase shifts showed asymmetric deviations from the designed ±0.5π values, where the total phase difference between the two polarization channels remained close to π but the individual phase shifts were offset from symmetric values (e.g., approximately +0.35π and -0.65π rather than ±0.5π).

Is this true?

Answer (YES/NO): NO